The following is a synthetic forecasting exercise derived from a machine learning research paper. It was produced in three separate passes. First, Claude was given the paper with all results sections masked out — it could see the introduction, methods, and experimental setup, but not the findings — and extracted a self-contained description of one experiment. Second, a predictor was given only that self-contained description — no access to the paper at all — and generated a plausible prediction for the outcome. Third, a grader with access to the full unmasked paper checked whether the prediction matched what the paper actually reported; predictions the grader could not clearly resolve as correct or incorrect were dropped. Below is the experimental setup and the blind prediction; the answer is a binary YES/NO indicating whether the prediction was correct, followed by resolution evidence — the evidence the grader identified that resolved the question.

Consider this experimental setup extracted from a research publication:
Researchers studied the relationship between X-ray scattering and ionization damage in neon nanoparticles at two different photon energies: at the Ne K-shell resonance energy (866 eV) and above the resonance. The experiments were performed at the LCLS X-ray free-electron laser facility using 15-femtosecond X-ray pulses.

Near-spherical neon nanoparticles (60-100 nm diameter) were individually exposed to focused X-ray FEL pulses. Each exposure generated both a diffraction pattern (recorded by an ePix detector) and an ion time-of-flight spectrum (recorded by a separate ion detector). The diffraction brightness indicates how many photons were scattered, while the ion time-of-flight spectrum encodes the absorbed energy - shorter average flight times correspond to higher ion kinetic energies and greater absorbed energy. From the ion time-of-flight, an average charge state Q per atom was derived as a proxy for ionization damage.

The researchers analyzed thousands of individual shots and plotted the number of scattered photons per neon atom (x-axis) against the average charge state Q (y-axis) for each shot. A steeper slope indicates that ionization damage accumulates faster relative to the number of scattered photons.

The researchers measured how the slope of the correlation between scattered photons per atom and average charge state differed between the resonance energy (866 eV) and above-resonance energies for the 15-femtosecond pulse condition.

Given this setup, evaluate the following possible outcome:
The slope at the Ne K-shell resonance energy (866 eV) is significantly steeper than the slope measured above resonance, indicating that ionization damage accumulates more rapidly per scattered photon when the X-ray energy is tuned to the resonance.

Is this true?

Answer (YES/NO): YES